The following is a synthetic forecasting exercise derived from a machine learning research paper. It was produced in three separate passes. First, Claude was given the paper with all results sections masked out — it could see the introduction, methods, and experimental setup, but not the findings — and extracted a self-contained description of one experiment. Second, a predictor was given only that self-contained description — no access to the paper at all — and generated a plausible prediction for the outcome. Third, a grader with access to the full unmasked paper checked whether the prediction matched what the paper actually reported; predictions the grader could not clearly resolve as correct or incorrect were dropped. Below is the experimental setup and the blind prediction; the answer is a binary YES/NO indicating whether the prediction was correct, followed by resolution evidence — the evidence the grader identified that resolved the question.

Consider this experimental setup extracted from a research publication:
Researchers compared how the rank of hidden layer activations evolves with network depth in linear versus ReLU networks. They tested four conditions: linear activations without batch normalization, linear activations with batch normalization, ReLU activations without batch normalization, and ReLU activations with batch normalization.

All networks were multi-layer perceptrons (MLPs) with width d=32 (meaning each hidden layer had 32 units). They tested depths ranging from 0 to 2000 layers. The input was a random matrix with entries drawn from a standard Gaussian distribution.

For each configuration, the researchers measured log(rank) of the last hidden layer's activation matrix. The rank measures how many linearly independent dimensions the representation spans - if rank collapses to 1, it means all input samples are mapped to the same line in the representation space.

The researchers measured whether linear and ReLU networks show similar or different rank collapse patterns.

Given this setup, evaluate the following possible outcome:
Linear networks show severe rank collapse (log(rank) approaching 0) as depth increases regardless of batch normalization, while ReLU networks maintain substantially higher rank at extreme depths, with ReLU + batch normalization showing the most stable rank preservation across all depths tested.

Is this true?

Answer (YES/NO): NO